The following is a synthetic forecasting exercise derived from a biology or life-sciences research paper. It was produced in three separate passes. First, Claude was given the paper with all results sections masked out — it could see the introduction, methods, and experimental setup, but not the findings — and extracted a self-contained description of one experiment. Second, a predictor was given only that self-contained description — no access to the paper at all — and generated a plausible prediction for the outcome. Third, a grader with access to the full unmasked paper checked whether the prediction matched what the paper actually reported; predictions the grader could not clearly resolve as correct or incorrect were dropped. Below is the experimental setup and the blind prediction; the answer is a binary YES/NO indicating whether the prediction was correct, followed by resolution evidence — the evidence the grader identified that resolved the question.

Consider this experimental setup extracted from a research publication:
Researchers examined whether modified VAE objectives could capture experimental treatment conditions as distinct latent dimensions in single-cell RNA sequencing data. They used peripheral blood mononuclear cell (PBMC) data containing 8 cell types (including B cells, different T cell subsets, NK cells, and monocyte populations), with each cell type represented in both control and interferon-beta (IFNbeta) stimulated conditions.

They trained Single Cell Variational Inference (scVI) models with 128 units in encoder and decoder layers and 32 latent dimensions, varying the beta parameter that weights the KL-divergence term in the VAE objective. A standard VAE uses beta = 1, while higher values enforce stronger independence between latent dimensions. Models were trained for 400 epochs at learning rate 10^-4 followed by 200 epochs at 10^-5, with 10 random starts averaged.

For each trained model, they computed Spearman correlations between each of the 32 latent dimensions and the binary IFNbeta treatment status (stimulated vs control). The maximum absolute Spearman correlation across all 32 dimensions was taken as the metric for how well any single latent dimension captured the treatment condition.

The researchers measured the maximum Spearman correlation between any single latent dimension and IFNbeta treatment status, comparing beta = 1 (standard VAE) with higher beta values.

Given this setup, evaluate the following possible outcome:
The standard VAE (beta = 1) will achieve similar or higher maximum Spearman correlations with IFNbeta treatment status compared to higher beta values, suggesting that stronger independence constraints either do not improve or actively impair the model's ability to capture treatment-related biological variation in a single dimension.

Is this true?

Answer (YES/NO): NO